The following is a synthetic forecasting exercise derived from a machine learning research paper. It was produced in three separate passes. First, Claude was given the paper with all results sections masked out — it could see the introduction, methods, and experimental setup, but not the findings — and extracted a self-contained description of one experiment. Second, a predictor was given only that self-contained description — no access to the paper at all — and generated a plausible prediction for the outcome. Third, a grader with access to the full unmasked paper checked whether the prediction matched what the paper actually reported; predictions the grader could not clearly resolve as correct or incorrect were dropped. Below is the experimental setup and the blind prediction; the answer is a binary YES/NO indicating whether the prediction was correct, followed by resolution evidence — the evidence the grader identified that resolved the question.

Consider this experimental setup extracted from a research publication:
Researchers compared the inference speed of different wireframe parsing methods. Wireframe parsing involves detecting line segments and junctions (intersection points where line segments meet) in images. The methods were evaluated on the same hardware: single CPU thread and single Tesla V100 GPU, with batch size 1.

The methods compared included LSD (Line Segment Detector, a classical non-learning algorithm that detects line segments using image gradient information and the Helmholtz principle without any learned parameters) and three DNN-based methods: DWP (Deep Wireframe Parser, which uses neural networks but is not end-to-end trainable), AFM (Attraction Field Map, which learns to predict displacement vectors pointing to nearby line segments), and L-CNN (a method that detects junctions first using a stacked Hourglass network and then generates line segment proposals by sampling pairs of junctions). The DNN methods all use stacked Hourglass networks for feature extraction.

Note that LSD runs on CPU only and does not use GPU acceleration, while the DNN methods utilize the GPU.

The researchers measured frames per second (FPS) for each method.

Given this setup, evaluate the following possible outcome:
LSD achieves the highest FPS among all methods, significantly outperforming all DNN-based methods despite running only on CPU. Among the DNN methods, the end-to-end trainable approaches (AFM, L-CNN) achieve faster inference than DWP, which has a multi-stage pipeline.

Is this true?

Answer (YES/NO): YES